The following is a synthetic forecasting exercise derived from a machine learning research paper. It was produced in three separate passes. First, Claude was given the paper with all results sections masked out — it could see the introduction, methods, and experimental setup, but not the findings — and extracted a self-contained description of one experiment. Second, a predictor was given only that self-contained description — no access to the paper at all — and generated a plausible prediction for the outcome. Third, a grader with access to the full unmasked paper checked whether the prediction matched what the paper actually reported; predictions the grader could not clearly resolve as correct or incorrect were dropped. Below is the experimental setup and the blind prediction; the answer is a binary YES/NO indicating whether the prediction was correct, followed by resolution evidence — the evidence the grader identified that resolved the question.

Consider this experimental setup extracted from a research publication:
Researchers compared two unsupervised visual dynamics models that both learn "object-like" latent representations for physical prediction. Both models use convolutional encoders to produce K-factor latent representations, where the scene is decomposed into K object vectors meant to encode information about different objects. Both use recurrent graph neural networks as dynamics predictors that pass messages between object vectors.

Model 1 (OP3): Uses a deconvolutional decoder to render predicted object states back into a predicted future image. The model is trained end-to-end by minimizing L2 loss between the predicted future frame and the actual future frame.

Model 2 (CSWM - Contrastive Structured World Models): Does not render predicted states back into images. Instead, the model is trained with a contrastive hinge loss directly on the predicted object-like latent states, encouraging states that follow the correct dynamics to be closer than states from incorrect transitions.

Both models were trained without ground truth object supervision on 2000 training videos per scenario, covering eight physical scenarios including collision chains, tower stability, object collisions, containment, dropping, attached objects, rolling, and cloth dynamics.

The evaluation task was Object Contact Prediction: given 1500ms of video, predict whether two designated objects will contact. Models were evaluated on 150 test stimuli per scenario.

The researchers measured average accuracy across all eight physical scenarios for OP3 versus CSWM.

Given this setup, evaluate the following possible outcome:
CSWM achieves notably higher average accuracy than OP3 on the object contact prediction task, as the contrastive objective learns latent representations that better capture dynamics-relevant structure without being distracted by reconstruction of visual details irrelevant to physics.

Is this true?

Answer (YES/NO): YES